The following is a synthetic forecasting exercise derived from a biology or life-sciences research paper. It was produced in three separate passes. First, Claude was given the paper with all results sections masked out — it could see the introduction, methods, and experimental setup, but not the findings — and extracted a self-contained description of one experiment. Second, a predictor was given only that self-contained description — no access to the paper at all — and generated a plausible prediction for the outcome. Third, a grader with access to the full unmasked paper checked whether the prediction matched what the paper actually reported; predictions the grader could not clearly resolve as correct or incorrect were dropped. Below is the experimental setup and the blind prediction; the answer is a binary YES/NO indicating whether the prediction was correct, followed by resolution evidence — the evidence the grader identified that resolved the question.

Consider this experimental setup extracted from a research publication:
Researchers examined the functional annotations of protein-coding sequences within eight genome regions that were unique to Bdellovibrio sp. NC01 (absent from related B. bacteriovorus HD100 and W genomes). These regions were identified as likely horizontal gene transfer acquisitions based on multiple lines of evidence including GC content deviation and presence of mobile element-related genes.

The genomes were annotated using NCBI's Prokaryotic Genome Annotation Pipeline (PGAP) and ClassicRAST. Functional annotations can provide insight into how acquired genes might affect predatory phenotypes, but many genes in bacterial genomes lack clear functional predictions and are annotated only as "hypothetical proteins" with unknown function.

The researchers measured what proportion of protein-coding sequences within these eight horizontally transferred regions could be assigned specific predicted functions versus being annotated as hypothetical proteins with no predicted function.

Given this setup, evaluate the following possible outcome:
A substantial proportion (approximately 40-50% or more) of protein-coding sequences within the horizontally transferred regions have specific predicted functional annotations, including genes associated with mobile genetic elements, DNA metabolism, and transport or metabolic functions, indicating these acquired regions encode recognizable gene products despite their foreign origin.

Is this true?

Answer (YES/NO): NO